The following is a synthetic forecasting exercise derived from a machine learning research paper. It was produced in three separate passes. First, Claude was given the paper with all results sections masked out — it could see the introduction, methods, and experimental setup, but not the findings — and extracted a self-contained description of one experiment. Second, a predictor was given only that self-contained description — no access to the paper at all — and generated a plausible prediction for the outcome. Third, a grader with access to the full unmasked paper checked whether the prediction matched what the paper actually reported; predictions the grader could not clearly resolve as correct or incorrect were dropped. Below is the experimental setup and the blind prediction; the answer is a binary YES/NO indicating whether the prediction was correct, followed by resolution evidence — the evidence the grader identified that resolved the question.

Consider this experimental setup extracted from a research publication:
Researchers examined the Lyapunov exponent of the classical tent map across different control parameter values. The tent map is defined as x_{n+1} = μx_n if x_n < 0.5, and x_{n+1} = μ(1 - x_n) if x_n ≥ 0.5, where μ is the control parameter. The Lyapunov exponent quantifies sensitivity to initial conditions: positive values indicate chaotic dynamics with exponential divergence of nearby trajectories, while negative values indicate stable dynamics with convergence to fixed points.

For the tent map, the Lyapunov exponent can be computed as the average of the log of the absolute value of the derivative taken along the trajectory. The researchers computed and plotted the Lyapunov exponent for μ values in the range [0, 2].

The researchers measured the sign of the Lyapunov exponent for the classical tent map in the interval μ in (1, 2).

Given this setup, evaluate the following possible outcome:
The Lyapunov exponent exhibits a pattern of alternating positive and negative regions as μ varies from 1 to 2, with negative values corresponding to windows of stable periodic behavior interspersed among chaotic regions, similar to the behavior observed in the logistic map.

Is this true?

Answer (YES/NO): NO